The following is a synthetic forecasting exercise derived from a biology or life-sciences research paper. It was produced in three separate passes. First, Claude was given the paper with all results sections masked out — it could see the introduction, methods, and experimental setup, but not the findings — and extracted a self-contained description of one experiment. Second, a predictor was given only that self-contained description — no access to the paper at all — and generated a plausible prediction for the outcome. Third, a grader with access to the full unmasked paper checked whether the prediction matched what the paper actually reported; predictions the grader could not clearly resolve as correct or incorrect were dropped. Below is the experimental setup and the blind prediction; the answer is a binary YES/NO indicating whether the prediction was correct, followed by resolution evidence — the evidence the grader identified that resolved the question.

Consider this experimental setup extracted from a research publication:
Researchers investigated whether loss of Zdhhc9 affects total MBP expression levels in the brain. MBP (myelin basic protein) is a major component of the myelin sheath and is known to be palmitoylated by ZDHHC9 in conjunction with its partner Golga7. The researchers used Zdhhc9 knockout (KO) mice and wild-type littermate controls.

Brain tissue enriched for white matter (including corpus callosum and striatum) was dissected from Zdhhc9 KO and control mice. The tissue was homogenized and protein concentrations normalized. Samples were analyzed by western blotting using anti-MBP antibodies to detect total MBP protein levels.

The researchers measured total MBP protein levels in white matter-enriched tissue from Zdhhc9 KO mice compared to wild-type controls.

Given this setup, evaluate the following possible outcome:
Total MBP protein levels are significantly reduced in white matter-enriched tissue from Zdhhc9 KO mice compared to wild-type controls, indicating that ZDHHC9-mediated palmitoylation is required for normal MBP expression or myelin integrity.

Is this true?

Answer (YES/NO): NO